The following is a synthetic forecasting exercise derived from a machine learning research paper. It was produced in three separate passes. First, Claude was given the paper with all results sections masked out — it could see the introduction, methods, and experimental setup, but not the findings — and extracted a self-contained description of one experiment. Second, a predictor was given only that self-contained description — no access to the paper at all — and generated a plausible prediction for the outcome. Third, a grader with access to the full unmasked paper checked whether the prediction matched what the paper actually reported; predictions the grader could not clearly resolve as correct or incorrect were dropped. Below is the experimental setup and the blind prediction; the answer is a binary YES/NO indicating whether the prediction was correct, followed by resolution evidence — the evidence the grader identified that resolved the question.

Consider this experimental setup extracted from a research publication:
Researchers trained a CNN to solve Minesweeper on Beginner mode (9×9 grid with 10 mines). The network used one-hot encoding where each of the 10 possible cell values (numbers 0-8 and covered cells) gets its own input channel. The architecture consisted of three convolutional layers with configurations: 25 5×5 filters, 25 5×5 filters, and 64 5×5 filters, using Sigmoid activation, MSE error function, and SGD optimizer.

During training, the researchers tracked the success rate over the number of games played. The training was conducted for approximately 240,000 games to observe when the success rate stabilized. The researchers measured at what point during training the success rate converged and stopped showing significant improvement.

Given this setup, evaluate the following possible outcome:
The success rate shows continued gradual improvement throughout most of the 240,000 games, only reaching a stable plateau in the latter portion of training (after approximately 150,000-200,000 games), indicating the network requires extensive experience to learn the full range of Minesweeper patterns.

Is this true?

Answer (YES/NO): NO